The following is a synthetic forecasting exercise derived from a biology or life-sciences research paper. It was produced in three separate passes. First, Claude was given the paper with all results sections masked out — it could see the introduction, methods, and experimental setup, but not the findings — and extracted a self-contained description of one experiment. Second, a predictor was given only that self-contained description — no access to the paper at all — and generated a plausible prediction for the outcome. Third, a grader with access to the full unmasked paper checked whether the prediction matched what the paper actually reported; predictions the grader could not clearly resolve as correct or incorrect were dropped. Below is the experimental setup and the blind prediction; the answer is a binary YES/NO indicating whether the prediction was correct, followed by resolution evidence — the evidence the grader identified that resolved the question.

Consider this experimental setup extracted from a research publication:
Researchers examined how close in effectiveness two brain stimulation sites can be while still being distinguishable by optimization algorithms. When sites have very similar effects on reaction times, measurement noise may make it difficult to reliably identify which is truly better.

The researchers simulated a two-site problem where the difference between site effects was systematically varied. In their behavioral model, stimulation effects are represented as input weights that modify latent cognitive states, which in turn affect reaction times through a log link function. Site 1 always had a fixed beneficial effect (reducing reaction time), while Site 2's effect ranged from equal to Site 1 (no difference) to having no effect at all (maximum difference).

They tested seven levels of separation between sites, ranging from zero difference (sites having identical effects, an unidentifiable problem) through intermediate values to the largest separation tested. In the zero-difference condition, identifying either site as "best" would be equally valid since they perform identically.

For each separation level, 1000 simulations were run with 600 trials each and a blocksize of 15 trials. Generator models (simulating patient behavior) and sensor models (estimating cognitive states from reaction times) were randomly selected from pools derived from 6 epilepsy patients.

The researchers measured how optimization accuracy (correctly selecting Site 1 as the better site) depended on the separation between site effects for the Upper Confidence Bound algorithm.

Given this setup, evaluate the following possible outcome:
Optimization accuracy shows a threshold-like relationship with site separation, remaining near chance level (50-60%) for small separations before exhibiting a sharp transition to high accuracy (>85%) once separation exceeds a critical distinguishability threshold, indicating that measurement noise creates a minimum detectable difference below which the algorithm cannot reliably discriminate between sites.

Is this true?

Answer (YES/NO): NO